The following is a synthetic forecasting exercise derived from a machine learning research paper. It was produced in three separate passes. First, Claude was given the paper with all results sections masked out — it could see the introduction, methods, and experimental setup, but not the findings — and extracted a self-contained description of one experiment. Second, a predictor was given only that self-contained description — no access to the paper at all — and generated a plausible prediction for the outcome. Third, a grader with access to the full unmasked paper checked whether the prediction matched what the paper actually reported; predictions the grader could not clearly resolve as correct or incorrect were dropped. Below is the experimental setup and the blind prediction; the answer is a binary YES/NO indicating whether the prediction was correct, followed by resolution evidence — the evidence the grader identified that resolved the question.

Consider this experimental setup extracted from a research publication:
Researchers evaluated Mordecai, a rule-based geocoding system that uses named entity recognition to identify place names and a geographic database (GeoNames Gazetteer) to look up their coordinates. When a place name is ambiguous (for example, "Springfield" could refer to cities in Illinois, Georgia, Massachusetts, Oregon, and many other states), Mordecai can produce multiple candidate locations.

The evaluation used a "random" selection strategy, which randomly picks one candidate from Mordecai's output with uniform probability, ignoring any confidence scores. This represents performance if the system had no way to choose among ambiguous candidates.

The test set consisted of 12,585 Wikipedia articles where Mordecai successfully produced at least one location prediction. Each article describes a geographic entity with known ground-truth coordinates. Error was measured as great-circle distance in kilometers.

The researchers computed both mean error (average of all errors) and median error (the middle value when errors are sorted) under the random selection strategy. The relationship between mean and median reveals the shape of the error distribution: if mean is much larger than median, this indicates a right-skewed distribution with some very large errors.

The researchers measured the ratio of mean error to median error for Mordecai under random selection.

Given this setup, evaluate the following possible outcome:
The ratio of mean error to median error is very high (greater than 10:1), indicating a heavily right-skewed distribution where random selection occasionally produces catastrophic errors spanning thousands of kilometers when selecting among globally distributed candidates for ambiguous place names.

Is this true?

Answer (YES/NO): NO